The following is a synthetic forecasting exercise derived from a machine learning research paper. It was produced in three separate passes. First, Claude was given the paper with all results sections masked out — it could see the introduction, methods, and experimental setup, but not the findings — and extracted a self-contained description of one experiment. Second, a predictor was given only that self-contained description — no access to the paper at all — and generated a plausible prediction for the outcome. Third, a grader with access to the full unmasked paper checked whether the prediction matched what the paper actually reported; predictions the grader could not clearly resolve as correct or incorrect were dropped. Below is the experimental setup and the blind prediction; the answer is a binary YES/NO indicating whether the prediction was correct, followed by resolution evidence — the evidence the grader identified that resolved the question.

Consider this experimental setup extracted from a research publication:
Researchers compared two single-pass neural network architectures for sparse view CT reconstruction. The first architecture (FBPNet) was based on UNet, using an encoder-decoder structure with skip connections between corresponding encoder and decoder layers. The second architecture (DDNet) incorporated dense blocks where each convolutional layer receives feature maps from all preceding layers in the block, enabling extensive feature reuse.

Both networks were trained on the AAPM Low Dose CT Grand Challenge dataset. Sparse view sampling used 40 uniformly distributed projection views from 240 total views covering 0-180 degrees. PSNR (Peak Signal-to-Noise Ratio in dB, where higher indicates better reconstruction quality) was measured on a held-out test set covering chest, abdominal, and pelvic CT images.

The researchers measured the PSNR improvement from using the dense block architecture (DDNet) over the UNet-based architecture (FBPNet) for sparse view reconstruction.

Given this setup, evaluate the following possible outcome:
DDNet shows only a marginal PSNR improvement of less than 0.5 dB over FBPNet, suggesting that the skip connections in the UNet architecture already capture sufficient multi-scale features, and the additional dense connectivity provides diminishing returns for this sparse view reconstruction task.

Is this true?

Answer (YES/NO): NO